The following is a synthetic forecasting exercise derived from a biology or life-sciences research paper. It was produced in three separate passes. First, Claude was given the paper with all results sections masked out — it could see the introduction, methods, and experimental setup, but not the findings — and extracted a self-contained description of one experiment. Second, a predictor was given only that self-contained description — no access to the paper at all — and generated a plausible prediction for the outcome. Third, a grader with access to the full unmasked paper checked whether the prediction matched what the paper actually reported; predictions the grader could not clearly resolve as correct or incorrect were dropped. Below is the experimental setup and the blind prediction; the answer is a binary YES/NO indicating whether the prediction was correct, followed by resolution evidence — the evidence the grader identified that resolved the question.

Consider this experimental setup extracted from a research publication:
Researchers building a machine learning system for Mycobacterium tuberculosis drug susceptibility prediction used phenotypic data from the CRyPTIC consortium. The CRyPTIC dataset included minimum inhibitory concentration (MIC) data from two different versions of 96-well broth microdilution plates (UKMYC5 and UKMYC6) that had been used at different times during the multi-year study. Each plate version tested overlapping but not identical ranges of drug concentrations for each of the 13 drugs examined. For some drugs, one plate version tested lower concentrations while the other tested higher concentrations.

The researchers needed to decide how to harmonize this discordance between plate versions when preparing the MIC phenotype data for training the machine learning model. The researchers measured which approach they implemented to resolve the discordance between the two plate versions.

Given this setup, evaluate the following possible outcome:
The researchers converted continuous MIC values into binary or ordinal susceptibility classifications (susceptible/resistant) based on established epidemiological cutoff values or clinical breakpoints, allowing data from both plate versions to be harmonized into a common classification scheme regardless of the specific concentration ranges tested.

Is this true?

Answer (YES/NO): NO